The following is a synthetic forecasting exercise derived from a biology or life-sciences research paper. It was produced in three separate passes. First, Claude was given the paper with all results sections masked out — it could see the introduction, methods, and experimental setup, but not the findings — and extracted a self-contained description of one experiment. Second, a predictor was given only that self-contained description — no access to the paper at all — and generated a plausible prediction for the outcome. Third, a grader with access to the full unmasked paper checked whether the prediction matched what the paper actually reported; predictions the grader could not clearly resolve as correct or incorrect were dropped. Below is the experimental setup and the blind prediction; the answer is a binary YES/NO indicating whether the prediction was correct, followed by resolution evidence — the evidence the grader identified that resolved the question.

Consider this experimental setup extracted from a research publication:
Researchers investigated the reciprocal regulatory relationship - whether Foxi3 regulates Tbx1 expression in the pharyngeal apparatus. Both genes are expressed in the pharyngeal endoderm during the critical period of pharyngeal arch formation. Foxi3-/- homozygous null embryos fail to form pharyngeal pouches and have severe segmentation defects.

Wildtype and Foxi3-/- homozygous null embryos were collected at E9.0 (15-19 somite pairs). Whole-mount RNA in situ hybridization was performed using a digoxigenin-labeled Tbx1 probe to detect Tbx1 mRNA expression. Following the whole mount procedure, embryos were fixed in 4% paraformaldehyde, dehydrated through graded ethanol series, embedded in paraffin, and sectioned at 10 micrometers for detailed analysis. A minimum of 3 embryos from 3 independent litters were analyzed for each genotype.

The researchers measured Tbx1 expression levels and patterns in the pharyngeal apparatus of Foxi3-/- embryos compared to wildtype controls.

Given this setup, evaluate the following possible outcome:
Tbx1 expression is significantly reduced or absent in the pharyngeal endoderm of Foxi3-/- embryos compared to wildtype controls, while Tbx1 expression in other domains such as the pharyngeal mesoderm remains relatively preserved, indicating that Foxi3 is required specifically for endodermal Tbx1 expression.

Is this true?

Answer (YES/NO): NO